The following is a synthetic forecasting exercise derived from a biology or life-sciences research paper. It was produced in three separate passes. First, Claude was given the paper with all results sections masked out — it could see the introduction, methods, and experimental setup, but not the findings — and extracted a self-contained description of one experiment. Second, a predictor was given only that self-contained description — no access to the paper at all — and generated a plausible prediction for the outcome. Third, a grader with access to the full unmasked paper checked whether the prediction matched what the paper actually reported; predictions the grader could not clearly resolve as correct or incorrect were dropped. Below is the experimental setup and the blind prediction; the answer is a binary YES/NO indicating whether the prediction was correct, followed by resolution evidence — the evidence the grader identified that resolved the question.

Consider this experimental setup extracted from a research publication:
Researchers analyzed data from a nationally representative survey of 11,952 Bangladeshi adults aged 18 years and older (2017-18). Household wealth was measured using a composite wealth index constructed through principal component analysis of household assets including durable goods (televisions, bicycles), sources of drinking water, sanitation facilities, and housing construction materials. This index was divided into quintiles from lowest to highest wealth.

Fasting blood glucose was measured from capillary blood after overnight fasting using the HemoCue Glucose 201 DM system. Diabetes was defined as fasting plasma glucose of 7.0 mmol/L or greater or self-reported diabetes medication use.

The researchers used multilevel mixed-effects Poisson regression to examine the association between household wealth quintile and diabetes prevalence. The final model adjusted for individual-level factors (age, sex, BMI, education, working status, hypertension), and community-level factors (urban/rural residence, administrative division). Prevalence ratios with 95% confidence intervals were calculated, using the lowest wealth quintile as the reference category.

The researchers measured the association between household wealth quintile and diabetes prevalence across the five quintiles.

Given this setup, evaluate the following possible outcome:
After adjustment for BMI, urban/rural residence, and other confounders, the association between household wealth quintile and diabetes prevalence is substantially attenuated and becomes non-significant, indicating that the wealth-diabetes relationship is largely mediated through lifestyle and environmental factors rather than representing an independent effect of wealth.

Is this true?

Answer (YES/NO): NO